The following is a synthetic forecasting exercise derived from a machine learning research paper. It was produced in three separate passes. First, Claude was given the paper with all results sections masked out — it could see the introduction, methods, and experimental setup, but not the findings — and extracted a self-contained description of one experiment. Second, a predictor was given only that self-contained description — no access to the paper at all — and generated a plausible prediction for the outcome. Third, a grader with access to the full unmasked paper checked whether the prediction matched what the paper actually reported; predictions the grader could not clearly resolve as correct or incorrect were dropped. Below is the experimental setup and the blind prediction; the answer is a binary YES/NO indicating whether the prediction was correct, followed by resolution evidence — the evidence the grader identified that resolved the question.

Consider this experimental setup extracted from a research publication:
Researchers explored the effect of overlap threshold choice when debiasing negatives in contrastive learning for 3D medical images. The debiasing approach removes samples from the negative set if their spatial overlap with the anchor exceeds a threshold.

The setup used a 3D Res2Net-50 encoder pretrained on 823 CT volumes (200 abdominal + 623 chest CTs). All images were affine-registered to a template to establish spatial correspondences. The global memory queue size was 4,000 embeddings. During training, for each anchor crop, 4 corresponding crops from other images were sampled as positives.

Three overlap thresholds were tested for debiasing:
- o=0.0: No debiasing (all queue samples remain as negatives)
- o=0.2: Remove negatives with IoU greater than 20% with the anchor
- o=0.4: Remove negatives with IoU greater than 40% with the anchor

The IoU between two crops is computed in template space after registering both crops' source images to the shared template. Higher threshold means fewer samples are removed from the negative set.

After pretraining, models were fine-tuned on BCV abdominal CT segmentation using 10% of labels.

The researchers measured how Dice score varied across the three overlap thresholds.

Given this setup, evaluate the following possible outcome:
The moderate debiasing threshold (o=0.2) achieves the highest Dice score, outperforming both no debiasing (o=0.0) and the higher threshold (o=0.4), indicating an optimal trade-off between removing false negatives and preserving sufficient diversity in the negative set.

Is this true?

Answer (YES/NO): YES